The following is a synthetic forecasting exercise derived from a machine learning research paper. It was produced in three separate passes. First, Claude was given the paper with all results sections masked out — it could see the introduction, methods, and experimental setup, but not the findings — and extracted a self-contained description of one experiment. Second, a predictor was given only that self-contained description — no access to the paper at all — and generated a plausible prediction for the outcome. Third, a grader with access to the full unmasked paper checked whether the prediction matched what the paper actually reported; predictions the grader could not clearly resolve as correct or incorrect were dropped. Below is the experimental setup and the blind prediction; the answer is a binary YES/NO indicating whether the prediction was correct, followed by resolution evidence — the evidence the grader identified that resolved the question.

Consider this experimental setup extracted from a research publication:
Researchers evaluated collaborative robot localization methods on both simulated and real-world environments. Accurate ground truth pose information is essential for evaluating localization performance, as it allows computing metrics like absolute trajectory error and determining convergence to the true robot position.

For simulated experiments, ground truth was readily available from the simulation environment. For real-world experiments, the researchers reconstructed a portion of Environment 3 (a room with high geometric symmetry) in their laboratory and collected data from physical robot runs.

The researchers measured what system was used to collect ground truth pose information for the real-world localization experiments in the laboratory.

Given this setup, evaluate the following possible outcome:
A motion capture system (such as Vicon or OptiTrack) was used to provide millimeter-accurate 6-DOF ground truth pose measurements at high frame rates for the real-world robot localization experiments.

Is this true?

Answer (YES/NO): YES